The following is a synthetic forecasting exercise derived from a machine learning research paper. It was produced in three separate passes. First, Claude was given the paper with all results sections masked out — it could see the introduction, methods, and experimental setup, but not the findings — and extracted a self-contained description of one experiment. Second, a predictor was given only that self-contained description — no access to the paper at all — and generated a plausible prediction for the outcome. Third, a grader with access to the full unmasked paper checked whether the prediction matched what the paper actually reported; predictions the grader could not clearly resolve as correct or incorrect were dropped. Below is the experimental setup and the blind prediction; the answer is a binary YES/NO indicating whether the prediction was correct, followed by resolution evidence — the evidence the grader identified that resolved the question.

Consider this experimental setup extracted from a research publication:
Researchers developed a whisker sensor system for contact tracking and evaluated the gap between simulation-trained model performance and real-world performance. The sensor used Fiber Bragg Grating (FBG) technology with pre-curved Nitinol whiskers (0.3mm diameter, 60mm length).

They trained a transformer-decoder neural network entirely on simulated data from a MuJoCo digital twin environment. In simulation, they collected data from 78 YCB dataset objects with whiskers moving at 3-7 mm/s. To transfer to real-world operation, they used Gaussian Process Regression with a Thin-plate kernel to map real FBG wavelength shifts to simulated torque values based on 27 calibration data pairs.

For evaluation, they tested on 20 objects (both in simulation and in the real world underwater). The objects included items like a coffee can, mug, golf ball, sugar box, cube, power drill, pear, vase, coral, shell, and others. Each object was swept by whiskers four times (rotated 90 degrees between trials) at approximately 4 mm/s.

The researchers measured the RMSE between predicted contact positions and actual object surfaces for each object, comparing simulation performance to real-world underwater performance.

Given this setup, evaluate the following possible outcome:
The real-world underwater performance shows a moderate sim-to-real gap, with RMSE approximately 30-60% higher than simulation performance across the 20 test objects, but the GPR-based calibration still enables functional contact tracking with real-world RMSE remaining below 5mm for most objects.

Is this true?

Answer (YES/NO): NO